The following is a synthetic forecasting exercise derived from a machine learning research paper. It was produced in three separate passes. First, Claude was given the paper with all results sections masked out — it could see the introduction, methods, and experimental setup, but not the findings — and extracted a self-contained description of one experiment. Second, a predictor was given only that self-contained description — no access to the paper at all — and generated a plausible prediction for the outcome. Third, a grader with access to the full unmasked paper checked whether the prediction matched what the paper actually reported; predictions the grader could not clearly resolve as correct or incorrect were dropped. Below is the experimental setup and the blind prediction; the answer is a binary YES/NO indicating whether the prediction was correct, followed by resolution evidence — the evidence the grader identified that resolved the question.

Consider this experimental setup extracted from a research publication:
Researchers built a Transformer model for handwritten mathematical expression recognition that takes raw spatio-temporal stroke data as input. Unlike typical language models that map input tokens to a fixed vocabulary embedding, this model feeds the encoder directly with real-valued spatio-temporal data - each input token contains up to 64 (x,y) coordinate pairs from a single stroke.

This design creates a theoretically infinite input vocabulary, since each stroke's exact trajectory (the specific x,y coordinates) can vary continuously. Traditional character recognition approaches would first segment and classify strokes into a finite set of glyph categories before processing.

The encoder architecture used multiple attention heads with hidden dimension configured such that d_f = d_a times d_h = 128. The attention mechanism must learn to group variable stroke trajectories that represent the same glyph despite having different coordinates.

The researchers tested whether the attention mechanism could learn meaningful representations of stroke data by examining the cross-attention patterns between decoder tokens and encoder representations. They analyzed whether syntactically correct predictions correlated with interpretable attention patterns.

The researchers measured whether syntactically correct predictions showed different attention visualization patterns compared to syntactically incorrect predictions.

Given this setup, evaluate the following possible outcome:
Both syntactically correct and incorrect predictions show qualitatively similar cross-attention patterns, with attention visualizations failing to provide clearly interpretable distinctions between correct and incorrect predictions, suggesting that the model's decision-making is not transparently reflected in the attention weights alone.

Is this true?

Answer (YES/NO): NO